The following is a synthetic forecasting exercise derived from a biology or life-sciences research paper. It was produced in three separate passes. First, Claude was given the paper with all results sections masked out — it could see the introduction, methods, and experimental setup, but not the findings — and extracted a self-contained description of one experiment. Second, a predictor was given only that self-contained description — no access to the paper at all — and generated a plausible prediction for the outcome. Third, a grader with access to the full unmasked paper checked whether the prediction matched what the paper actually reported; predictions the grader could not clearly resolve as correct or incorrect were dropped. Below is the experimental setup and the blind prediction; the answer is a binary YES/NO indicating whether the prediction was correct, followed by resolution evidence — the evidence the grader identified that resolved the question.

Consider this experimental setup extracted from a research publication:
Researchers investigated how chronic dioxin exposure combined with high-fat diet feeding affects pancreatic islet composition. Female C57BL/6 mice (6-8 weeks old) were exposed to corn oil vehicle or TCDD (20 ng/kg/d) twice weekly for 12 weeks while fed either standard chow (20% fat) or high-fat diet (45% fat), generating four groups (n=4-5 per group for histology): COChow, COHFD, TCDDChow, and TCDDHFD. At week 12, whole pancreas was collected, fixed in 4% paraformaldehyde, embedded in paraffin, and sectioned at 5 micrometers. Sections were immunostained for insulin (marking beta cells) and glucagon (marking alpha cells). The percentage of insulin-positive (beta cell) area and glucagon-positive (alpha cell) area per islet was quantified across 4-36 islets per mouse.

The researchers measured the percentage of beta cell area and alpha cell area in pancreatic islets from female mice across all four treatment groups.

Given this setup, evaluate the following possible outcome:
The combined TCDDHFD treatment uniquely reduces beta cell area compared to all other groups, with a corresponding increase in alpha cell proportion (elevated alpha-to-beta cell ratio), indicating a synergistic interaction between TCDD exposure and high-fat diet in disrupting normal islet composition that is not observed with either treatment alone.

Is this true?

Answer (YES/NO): NO